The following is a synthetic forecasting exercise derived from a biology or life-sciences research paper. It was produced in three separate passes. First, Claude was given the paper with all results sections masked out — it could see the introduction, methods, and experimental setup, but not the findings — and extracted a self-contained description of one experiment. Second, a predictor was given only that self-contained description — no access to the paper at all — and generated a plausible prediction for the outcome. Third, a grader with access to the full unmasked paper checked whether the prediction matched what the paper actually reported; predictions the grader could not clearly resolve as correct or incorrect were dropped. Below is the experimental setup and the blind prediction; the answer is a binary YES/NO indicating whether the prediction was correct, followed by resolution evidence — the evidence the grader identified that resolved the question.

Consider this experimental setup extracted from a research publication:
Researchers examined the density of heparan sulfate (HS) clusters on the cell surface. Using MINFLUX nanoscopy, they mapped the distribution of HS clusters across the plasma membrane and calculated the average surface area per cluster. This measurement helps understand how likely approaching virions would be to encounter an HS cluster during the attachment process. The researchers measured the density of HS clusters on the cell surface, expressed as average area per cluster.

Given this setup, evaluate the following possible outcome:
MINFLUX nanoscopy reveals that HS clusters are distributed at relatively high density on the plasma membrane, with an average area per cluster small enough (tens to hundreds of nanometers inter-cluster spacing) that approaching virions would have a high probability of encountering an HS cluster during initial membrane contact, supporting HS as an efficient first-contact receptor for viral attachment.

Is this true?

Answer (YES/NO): NO